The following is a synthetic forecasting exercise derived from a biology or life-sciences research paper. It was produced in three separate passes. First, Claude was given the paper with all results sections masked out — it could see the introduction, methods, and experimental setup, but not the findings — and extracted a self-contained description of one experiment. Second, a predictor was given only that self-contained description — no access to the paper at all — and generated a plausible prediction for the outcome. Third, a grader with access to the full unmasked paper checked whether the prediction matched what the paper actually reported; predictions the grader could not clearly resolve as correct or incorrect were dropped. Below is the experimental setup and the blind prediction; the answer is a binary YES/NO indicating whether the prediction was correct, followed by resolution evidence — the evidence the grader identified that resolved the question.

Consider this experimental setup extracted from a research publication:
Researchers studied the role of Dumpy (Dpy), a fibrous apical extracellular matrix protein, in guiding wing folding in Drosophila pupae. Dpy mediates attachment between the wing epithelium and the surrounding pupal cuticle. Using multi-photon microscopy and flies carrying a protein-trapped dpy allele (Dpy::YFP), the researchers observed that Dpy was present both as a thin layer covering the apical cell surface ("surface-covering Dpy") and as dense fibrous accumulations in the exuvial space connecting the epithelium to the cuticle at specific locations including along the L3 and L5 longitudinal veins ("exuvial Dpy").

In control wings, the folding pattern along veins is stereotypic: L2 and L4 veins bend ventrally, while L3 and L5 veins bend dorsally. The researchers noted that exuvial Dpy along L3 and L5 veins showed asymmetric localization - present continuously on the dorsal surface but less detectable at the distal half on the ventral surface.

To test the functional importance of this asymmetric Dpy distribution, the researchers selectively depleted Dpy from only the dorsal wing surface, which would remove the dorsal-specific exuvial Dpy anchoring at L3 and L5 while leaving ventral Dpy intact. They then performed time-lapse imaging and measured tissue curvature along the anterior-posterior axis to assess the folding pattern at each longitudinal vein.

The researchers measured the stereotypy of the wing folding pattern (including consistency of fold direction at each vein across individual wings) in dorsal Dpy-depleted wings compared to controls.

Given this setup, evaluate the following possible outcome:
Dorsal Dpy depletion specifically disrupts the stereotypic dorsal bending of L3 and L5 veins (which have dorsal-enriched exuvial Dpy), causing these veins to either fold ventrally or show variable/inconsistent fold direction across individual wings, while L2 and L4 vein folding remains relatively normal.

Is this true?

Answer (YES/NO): NO